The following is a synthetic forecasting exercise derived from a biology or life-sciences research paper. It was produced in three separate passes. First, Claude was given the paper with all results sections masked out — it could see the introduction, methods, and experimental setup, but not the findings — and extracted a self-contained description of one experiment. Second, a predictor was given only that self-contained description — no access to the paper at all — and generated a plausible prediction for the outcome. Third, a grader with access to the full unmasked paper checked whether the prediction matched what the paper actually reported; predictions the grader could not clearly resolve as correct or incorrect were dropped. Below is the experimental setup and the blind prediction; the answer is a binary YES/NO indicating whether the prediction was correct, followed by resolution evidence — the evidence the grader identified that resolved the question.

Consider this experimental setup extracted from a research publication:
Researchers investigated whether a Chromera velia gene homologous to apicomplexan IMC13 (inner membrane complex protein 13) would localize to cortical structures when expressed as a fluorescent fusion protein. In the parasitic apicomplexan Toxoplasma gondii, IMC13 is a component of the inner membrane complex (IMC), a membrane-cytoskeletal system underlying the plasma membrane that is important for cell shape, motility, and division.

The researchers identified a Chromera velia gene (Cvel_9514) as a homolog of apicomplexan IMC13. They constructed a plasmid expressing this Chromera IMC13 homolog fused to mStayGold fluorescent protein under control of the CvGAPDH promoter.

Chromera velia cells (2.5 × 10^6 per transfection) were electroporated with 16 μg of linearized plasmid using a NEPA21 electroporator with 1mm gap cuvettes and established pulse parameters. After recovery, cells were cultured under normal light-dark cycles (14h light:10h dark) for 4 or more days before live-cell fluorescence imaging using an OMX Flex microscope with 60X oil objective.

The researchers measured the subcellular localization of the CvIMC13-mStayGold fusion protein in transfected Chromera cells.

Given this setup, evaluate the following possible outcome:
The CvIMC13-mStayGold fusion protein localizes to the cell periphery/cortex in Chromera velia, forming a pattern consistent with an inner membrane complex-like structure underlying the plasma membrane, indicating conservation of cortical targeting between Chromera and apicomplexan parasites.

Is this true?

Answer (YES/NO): NO